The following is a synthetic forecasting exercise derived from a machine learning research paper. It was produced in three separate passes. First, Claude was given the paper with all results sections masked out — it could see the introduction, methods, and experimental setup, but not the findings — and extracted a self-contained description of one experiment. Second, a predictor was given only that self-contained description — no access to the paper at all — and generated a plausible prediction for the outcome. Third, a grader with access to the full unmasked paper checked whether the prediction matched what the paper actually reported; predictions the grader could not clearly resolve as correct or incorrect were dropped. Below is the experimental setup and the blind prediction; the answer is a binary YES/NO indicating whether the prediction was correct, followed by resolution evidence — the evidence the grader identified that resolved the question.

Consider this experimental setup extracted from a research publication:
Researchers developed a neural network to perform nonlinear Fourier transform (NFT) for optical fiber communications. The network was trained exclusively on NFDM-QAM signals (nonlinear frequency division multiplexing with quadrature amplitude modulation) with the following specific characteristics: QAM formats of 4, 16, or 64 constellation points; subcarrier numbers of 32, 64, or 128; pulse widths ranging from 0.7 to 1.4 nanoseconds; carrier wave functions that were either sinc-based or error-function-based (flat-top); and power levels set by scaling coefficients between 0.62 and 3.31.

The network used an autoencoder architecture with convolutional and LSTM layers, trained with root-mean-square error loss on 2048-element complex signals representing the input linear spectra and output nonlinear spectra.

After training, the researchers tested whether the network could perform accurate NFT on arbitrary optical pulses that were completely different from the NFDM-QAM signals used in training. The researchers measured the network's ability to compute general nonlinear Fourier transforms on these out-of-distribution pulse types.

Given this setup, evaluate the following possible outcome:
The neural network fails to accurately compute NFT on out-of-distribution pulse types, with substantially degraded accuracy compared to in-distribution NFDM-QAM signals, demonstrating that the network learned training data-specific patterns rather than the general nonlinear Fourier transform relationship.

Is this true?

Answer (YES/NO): NO